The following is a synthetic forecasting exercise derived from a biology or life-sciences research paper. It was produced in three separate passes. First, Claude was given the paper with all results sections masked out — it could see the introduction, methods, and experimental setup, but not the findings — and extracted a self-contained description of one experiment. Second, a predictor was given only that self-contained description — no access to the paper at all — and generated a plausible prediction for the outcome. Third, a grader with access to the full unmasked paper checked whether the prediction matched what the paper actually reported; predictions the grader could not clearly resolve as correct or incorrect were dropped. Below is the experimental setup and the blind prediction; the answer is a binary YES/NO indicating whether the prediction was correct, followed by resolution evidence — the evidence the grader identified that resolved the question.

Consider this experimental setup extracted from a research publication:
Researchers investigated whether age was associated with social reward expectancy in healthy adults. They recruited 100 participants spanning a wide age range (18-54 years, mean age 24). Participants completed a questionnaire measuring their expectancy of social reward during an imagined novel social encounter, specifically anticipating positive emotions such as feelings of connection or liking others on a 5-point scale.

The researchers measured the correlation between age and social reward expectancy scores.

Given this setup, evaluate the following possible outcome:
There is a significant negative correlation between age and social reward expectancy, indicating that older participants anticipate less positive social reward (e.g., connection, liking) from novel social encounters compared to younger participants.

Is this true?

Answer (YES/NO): NO